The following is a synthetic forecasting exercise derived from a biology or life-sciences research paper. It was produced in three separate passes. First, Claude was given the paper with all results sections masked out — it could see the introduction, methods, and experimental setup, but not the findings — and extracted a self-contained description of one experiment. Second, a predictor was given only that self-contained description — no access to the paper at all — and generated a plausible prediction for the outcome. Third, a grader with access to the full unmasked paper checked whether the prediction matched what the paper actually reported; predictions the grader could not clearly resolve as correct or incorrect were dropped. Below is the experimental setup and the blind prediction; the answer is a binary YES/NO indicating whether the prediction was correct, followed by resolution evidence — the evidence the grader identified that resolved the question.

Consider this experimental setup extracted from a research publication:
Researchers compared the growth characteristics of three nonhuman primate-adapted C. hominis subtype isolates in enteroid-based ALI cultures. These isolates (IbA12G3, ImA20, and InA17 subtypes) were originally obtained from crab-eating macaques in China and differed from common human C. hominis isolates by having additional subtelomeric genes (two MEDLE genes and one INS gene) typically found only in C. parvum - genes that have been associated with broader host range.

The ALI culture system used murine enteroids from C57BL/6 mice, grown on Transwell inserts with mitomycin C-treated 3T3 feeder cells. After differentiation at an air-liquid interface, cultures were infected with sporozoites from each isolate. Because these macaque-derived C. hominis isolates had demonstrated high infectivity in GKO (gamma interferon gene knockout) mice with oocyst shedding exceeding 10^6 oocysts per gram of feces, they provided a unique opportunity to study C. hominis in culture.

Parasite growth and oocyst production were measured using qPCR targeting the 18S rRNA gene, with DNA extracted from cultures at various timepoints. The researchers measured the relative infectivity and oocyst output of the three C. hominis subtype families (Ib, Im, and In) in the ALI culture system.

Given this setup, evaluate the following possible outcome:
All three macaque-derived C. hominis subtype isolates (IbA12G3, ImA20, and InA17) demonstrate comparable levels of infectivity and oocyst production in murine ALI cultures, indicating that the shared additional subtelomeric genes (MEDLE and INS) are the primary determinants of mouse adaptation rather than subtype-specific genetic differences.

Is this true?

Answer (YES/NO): NO